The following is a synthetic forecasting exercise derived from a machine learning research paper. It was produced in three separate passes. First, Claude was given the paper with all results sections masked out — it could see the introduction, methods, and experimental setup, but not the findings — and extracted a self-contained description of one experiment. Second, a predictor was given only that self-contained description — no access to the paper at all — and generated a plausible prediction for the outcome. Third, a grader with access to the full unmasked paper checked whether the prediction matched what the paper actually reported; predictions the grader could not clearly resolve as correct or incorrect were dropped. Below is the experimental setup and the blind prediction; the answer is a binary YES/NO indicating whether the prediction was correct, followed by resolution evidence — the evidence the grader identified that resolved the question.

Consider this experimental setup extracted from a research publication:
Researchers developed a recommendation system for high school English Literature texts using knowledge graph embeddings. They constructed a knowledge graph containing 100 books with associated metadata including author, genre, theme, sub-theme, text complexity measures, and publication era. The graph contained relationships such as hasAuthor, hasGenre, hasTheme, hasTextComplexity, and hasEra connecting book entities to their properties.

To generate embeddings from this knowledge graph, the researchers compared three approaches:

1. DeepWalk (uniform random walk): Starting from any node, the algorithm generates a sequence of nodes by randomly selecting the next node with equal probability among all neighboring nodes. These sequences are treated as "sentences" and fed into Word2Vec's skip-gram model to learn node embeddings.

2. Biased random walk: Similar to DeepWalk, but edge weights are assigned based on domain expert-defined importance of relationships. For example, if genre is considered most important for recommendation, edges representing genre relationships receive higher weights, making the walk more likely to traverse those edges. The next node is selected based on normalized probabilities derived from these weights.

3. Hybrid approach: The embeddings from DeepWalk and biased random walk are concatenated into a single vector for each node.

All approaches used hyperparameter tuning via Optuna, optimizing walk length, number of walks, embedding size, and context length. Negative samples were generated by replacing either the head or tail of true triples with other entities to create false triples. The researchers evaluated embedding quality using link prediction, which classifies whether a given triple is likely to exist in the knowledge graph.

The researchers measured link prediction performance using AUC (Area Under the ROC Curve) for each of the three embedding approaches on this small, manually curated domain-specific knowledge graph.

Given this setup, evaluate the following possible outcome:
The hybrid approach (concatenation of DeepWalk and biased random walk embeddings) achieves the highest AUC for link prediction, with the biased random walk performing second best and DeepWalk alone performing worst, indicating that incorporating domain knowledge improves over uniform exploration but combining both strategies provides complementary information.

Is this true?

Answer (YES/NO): NO